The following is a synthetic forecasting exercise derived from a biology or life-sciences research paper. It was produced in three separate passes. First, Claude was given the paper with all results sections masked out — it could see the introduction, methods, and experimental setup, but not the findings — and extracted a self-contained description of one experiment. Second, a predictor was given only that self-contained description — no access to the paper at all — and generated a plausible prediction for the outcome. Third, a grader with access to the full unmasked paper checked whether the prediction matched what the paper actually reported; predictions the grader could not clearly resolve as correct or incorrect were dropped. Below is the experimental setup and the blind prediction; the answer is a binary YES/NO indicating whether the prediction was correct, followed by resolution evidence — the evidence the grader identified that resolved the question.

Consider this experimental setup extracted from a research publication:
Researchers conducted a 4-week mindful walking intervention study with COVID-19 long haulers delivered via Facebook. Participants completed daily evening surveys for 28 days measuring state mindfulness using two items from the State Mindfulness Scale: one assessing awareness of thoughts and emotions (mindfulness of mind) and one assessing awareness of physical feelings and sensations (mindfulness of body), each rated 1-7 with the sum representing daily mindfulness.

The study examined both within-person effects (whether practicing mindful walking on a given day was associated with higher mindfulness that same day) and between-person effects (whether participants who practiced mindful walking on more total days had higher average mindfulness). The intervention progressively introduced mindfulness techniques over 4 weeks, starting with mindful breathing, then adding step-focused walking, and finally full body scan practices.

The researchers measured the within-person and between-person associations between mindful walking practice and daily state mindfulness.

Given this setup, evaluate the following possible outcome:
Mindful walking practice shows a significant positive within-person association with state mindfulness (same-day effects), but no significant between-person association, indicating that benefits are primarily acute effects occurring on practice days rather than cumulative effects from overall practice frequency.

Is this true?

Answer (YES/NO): NO